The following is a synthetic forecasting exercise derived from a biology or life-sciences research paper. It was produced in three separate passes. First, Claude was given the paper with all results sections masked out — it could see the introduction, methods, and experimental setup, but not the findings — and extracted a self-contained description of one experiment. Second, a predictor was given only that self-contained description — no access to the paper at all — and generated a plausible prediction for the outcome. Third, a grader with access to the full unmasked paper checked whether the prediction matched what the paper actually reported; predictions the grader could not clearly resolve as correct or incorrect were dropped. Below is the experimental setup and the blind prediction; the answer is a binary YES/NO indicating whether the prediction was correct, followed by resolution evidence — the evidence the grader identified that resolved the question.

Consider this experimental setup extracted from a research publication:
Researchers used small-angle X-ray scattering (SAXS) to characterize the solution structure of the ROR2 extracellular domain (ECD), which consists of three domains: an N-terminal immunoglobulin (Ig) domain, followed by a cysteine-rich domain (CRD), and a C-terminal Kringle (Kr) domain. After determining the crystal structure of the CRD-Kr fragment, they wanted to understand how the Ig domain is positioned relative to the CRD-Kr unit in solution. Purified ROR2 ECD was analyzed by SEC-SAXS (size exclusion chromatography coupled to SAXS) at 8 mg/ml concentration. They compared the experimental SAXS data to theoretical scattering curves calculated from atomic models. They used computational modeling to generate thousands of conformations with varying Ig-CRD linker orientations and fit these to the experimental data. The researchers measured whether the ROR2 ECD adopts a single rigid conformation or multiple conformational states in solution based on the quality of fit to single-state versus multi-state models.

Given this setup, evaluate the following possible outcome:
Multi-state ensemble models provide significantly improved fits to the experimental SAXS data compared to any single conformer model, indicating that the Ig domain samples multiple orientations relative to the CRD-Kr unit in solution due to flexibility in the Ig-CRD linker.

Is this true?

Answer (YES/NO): YES